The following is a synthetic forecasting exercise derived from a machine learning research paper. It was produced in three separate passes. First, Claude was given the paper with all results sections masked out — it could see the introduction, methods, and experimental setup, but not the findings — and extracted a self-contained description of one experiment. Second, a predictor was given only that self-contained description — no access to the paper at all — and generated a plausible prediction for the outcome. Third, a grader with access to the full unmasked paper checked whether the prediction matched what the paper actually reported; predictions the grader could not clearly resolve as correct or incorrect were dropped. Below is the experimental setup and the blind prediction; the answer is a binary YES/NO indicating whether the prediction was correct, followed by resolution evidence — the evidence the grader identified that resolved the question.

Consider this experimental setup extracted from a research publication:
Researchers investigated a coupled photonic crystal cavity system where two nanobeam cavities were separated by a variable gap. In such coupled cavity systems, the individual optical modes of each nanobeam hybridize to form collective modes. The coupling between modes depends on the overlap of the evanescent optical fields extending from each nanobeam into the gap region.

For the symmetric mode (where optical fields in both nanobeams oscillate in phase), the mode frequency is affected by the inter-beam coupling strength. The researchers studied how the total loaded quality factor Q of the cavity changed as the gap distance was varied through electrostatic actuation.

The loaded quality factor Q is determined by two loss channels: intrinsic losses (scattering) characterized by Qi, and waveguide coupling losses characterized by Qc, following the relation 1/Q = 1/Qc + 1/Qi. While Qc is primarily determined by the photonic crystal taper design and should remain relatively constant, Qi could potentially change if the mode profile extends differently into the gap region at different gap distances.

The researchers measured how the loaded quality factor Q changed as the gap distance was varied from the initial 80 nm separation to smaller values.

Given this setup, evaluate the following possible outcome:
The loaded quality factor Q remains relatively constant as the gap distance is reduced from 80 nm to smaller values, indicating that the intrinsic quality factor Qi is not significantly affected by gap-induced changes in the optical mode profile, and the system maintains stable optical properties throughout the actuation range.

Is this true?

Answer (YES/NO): YES